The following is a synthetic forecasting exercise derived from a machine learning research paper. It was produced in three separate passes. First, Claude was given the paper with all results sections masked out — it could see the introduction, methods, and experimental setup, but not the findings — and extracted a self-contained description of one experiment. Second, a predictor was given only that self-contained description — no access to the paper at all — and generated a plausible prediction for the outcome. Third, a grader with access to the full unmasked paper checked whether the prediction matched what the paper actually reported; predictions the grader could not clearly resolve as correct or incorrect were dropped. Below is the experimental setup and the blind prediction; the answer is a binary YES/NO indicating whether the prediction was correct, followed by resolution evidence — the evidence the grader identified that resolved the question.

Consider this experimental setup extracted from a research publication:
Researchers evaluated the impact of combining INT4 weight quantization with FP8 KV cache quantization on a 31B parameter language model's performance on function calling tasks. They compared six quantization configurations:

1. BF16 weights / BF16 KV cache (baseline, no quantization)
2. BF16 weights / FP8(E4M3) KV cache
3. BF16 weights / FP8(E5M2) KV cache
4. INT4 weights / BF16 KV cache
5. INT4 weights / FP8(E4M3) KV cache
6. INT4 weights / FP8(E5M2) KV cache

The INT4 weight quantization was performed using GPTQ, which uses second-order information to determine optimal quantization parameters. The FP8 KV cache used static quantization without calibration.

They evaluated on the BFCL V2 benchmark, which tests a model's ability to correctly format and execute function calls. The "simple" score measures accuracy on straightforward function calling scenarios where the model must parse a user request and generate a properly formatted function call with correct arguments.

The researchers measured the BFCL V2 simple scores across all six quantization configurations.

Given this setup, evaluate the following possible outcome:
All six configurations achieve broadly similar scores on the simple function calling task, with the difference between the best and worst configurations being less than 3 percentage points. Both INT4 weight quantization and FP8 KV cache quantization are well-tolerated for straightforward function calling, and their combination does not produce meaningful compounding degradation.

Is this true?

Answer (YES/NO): YES